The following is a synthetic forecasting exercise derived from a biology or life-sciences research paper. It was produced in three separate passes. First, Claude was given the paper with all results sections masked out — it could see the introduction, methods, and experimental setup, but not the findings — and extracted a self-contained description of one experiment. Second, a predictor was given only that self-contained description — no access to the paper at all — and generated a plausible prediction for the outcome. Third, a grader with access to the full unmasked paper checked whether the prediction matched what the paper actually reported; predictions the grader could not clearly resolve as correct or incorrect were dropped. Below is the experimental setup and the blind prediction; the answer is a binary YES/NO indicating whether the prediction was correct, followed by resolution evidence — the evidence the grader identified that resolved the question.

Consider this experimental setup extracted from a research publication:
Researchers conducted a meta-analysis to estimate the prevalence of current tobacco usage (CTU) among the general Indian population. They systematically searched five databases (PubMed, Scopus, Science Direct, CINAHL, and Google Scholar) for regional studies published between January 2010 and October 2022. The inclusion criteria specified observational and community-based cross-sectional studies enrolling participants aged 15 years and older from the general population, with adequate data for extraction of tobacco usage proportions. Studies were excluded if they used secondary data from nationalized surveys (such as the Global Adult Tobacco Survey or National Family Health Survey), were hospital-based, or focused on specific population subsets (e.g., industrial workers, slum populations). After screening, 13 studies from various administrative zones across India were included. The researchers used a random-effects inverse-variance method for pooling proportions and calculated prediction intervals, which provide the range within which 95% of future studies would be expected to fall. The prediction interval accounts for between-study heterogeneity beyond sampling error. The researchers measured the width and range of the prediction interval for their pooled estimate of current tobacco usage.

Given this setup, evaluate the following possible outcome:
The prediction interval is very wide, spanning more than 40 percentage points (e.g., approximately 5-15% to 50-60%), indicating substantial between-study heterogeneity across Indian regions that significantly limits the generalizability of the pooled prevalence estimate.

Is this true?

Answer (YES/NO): YES